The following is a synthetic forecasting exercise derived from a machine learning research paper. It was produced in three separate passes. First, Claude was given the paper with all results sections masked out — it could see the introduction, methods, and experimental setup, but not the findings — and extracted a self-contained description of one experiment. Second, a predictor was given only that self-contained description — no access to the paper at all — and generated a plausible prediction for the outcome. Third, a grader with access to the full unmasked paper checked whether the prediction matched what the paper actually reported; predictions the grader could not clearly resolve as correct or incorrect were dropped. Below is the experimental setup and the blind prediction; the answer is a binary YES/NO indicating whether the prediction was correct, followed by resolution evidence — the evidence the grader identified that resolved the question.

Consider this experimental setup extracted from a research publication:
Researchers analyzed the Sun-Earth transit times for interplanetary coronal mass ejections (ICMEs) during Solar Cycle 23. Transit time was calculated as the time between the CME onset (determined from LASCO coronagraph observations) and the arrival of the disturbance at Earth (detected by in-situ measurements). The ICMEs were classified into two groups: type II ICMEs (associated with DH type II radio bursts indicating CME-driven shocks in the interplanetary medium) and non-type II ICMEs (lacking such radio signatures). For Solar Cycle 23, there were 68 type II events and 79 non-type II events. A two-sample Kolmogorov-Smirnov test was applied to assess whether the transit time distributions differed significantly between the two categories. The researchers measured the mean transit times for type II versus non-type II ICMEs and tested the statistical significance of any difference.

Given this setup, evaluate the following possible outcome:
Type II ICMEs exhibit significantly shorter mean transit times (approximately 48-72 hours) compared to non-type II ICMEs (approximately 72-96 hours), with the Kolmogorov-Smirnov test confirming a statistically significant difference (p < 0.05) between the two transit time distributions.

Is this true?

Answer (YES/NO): YES